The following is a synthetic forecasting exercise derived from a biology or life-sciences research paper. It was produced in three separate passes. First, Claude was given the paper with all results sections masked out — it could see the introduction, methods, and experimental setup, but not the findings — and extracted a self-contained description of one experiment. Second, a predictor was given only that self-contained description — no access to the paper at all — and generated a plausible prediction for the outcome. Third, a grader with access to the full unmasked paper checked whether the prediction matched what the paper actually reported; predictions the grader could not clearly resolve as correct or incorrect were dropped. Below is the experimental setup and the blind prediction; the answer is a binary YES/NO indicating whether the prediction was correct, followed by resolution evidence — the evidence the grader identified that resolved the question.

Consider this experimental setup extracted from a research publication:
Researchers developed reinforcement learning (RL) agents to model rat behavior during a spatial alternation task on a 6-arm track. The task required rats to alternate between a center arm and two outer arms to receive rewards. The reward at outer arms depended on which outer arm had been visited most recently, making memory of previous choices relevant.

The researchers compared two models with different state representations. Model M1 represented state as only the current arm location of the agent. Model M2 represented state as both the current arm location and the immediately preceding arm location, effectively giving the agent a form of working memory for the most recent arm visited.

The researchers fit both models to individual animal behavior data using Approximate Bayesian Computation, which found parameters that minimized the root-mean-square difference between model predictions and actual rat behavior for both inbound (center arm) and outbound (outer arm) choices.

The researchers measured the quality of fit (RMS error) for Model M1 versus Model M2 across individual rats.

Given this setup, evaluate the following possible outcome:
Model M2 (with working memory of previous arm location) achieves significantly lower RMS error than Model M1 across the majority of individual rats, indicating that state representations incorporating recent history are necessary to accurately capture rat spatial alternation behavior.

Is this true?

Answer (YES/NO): NO